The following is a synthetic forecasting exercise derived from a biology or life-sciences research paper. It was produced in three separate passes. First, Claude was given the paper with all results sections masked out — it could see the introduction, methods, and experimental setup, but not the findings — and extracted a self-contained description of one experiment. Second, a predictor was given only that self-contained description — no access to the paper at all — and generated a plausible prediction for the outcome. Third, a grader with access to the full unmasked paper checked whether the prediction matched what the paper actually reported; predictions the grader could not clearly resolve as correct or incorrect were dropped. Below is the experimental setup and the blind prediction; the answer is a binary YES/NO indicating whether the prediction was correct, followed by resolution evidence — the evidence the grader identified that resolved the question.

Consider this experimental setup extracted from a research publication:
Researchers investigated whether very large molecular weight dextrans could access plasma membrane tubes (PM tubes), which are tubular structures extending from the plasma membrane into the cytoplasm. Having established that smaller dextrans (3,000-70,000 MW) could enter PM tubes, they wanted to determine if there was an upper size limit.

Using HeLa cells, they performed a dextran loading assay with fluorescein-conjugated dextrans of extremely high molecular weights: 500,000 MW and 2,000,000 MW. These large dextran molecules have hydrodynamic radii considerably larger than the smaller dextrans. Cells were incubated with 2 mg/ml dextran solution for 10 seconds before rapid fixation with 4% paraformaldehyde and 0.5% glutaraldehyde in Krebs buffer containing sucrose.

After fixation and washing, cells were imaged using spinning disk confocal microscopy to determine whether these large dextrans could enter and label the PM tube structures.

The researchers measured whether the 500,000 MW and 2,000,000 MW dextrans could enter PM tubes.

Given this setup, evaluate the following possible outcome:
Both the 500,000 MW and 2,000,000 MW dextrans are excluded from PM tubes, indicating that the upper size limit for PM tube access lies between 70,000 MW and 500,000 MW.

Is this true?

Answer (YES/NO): NO